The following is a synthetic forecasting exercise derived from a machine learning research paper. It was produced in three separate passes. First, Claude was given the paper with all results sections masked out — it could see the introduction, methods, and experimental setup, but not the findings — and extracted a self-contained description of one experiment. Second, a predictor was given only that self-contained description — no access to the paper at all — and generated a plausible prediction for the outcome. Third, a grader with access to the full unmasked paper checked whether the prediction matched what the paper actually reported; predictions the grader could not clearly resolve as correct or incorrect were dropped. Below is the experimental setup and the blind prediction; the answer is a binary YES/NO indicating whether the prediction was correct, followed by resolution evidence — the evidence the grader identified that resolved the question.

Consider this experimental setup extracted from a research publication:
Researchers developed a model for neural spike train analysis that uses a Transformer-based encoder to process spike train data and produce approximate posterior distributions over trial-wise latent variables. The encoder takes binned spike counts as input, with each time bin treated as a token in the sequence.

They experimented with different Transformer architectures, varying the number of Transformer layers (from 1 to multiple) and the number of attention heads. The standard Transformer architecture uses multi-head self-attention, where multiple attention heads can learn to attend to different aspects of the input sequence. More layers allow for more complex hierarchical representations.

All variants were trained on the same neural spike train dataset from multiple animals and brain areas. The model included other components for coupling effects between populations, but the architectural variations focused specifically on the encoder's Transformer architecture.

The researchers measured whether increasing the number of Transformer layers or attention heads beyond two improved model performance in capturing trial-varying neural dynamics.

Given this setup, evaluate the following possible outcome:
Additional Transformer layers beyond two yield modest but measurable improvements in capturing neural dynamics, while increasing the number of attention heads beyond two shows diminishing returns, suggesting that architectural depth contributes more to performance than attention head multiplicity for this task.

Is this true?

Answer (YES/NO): NO